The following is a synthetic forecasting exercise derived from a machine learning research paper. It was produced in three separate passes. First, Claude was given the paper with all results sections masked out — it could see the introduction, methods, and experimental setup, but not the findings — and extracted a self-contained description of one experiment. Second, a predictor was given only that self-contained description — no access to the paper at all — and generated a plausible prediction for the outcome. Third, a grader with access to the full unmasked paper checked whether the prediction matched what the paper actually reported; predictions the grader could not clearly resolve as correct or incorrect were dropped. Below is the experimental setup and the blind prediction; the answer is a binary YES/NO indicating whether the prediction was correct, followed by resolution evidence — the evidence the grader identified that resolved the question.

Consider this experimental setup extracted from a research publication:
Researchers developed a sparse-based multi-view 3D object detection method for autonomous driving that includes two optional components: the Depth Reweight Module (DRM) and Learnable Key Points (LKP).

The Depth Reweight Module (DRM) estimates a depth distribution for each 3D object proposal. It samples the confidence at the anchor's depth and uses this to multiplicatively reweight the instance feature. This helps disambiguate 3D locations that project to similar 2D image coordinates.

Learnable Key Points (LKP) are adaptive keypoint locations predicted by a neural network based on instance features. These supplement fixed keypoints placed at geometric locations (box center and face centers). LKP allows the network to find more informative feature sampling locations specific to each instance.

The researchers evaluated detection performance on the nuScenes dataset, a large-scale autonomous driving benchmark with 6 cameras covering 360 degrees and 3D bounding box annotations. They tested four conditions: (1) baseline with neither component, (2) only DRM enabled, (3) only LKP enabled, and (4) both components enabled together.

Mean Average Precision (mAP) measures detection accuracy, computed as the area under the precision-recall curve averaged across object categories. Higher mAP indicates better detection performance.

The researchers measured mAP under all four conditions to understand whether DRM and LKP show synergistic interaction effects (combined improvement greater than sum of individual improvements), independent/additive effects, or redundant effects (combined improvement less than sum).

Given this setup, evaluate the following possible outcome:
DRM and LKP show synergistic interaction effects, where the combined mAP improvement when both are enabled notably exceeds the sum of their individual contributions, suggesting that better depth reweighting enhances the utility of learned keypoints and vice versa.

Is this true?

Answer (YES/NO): YES